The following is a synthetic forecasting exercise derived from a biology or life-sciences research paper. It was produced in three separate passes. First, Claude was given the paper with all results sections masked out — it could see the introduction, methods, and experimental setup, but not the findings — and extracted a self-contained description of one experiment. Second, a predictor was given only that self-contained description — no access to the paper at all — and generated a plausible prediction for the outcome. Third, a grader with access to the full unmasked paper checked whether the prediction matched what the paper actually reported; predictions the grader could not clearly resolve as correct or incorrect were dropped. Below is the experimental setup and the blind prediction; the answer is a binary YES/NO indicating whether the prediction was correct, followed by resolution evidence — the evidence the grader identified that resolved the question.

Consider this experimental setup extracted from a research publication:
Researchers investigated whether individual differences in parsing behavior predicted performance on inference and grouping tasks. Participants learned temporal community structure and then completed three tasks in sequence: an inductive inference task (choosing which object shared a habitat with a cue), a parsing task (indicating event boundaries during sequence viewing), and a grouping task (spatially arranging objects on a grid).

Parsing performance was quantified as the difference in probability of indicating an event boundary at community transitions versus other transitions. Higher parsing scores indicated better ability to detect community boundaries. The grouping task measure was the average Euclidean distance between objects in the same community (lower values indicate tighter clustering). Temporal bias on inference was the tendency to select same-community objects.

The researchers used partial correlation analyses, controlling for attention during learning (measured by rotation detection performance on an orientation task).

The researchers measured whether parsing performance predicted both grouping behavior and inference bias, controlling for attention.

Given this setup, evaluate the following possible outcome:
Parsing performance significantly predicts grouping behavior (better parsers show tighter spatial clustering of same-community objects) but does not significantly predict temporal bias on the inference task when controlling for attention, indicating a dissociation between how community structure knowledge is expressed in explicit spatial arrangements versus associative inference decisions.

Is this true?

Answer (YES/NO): NO